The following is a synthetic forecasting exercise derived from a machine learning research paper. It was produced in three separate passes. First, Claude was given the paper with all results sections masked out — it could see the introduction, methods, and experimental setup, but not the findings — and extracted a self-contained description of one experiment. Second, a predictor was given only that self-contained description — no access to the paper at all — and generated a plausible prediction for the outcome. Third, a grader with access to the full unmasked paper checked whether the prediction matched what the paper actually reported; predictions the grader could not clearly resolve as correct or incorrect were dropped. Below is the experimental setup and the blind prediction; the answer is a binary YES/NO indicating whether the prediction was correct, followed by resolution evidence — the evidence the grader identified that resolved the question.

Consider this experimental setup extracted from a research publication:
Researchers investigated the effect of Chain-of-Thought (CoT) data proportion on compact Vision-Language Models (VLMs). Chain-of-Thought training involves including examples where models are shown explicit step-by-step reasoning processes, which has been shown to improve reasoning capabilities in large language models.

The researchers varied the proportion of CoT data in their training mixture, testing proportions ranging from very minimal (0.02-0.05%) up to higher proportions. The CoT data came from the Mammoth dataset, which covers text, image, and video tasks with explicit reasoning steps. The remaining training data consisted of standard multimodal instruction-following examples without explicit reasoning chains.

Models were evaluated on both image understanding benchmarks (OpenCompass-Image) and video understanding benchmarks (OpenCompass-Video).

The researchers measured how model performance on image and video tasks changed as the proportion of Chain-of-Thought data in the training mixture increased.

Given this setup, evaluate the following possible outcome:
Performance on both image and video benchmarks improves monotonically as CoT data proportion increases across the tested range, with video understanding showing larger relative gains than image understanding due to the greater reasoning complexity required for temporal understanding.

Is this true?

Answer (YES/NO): NO